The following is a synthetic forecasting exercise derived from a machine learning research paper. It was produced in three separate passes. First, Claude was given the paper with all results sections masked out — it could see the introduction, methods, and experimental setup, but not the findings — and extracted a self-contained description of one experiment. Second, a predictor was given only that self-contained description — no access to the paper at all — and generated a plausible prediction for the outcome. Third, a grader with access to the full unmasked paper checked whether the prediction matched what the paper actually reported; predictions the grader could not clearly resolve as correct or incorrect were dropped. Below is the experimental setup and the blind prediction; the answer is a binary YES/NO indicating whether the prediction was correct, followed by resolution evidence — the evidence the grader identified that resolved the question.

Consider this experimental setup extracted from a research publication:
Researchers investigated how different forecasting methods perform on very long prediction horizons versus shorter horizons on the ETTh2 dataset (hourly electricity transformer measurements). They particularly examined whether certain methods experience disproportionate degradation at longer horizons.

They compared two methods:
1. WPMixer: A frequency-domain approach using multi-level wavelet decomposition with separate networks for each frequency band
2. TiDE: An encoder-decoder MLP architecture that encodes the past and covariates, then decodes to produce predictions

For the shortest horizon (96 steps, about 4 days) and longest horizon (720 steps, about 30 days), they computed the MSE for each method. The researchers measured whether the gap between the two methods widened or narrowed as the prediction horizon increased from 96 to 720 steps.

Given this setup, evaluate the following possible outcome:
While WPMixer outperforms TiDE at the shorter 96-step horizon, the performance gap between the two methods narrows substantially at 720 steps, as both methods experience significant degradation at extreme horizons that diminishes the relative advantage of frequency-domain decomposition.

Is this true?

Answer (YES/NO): NO